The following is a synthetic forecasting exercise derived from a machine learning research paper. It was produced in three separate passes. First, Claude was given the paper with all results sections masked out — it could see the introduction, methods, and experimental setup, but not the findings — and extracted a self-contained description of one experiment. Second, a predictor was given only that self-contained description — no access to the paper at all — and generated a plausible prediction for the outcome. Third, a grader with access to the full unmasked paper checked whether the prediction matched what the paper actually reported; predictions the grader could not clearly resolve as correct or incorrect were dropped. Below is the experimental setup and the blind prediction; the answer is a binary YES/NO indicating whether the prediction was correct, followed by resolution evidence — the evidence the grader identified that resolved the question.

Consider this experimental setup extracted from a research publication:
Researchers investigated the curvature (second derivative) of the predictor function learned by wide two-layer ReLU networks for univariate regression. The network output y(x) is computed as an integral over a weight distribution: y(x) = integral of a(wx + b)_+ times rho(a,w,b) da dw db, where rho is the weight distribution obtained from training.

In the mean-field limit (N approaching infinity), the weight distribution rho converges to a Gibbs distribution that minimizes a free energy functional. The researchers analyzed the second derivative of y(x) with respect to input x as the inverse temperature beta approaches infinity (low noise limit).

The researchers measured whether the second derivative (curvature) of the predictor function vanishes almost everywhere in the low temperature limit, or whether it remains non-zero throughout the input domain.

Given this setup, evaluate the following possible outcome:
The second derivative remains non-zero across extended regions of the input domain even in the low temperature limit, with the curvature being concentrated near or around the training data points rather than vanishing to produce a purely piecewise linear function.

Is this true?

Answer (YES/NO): NO